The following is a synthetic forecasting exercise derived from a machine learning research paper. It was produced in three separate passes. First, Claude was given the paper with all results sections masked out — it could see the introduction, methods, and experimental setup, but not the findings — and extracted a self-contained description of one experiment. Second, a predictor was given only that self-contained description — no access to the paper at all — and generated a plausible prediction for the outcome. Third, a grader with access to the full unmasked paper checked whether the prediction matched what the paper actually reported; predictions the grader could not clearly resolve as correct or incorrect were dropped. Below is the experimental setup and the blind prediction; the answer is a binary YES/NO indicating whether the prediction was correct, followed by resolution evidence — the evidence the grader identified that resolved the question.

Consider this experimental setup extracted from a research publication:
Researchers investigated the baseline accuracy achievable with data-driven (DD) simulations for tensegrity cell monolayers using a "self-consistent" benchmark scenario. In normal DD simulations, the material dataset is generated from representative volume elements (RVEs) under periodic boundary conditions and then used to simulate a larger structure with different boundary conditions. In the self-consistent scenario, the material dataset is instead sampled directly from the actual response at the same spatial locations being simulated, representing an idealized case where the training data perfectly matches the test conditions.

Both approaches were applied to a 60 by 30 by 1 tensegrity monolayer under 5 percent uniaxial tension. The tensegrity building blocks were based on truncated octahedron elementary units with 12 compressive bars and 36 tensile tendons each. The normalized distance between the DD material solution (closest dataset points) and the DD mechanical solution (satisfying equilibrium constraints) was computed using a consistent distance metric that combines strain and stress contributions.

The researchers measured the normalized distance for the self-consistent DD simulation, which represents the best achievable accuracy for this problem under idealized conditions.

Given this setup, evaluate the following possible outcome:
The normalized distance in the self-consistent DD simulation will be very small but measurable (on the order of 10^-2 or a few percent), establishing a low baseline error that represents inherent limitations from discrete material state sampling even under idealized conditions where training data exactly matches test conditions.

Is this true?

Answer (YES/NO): YES